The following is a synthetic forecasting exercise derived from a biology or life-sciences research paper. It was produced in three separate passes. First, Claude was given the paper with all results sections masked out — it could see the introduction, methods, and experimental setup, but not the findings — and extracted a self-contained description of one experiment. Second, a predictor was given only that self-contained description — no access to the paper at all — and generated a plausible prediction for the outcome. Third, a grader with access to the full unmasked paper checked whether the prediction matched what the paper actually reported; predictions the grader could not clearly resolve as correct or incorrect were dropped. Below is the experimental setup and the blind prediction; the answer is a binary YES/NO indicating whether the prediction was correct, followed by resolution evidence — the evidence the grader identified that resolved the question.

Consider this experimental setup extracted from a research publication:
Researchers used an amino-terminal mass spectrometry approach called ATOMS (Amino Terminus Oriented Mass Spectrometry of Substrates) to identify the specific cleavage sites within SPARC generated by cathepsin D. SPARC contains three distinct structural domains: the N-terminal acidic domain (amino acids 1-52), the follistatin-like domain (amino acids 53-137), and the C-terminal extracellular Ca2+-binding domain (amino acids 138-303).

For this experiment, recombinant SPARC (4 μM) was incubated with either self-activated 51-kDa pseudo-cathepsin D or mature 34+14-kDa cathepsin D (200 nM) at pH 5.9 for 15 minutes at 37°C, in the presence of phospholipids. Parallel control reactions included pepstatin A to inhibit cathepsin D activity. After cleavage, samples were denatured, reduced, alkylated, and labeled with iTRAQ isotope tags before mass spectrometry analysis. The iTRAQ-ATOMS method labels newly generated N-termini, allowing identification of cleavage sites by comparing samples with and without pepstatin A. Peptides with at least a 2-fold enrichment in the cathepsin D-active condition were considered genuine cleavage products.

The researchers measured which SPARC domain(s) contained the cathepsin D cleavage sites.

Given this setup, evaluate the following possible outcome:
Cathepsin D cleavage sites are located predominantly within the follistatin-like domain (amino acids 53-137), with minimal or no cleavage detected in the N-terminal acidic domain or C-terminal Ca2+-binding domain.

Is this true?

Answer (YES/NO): NO